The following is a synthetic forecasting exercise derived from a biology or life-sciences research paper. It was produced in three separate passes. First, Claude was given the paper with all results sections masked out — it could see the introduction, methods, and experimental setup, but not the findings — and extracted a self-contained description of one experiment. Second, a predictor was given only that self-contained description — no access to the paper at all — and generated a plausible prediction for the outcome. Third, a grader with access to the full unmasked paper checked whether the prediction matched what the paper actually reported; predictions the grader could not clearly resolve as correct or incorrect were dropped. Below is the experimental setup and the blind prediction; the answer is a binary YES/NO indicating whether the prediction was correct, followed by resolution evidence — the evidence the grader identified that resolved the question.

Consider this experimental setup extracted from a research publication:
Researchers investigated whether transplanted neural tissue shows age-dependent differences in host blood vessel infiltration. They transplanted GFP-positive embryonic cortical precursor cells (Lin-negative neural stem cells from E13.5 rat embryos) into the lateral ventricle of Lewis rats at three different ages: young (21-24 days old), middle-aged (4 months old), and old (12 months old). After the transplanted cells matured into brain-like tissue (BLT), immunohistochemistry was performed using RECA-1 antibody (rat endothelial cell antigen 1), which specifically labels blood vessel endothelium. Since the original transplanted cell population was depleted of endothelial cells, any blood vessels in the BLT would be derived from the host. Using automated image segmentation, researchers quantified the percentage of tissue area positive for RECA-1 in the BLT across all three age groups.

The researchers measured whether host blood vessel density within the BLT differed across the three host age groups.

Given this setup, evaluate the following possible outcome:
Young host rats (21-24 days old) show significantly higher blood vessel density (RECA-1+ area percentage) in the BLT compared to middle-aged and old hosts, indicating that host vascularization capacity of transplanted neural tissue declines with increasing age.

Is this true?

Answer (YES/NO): NO